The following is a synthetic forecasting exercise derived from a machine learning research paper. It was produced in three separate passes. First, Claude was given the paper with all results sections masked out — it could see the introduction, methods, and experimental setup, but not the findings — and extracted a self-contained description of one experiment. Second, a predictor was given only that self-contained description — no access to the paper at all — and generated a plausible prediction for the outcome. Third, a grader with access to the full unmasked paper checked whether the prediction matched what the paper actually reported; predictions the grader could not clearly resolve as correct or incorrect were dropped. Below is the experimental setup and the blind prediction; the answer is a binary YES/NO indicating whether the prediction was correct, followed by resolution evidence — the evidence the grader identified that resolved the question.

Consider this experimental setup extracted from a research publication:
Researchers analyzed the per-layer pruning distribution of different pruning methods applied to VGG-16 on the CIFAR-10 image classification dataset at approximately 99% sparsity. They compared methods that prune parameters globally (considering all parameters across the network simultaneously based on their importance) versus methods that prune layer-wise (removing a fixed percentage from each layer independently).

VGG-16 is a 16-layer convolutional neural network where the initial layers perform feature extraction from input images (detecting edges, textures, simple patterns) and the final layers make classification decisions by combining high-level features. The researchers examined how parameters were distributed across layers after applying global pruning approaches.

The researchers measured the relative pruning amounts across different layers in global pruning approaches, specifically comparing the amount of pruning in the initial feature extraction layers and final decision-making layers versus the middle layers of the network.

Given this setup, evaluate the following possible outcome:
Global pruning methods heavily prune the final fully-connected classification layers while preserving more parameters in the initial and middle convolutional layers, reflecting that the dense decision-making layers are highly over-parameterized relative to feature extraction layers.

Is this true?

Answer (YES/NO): NO